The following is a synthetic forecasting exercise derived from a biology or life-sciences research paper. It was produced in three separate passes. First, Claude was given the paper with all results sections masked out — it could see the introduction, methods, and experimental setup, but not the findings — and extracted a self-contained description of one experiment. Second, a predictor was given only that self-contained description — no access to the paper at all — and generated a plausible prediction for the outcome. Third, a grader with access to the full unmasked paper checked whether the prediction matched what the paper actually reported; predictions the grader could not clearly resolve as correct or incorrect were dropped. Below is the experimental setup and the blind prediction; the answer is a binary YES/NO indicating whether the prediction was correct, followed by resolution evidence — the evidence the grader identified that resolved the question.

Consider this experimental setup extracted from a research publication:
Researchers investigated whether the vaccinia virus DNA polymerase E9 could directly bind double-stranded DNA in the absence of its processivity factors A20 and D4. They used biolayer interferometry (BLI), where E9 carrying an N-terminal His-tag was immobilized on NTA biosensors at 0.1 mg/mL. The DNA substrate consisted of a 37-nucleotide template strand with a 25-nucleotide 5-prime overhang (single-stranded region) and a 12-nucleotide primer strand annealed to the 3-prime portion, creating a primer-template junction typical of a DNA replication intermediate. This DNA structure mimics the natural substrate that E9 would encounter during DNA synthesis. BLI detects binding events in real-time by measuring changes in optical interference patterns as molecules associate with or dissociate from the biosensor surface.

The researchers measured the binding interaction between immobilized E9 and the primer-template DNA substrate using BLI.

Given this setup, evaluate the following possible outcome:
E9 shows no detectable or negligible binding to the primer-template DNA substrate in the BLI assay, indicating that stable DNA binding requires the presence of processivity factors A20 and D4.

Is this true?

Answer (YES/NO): NO